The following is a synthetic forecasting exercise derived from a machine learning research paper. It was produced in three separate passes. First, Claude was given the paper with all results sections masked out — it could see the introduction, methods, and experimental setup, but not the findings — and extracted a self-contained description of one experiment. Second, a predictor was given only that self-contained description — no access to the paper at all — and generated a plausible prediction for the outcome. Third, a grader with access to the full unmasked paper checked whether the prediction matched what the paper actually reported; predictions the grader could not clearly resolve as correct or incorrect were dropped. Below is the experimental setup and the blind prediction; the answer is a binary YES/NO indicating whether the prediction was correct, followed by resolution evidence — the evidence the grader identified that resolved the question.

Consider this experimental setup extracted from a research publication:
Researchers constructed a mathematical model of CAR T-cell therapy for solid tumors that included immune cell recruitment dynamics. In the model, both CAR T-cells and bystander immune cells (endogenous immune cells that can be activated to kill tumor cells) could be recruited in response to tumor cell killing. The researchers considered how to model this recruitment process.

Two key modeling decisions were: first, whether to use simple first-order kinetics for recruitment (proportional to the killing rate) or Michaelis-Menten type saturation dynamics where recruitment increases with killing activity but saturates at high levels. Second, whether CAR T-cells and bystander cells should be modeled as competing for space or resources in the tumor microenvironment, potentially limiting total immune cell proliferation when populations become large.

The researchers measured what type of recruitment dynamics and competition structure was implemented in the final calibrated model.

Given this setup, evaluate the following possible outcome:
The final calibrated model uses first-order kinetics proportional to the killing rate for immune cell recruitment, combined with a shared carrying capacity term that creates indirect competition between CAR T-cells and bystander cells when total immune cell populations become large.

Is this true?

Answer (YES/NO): NO